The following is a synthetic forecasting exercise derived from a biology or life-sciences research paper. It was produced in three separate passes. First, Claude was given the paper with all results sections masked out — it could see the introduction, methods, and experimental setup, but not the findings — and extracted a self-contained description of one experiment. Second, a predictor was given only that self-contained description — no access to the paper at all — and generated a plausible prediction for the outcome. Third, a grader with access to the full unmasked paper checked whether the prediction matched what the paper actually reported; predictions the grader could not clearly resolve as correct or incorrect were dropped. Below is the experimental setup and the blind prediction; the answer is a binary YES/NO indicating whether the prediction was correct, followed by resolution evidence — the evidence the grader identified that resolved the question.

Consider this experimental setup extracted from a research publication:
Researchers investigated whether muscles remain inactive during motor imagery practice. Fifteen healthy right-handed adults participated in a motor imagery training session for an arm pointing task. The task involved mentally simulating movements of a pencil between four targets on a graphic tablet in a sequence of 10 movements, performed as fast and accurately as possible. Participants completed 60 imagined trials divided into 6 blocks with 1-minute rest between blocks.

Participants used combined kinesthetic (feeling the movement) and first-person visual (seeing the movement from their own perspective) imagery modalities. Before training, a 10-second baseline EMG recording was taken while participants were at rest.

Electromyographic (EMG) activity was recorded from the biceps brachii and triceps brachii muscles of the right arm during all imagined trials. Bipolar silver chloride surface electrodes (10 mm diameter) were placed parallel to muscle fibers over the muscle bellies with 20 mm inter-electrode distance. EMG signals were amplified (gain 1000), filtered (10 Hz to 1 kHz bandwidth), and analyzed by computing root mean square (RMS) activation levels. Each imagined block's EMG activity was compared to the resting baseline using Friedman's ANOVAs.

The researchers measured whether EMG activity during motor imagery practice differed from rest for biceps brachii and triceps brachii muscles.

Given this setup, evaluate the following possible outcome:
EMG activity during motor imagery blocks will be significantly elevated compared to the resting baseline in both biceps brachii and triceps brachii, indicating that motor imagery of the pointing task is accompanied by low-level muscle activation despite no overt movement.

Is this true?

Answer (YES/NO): NO